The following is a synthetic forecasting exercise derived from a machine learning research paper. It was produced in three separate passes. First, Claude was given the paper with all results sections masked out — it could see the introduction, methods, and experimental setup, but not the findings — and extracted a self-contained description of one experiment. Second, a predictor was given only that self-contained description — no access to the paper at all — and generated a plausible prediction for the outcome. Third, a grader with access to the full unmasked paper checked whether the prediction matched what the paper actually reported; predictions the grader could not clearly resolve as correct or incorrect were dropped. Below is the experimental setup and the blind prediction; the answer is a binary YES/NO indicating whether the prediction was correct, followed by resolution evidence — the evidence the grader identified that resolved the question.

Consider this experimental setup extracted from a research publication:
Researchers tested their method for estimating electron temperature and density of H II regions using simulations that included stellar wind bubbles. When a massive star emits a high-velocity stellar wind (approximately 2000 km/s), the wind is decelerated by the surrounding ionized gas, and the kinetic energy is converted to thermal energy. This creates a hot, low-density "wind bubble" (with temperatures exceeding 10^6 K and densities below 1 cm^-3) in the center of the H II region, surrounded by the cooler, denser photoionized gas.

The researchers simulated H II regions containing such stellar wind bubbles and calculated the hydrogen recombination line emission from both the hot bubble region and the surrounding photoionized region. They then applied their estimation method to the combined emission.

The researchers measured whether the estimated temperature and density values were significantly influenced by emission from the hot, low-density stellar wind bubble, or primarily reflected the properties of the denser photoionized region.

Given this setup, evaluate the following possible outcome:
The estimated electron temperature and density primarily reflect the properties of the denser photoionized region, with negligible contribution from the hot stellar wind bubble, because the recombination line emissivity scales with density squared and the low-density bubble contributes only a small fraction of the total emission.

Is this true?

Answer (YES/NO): YES